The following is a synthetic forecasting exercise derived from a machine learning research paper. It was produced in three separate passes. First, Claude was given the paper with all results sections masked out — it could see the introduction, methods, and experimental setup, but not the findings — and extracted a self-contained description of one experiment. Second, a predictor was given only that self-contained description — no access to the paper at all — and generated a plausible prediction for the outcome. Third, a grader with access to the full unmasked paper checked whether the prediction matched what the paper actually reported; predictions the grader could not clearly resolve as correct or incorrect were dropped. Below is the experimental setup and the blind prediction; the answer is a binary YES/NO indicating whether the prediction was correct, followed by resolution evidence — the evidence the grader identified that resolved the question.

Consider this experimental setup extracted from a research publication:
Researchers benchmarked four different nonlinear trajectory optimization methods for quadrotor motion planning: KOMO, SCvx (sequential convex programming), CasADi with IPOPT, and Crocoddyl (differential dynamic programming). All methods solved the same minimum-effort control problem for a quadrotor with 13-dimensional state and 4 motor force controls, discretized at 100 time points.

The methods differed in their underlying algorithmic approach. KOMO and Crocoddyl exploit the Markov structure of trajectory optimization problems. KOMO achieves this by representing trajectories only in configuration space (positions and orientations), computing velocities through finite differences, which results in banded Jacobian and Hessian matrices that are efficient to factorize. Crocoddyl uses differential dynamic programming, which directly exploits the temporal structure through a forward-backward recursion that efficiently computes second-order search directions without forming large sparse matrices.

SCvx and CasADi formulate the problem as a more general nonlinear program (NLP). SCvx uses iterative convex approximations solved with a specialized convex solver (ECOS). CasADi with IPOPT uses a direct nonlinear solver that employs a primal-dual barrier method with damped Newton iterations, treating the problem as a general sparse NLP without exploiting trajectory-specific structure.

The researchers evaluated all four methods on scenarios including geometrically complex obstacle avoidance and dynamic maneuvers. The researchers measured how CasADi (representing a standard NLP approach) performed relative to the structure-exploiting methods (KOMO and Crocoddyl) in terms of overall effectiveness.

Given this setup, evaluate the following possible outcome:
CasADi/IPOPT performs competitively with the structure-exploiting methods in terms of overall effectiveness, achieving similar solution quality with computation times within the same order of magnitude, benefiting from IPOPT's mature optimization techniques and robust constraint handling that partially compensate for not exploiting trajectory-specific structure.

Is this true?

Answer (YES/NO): NO